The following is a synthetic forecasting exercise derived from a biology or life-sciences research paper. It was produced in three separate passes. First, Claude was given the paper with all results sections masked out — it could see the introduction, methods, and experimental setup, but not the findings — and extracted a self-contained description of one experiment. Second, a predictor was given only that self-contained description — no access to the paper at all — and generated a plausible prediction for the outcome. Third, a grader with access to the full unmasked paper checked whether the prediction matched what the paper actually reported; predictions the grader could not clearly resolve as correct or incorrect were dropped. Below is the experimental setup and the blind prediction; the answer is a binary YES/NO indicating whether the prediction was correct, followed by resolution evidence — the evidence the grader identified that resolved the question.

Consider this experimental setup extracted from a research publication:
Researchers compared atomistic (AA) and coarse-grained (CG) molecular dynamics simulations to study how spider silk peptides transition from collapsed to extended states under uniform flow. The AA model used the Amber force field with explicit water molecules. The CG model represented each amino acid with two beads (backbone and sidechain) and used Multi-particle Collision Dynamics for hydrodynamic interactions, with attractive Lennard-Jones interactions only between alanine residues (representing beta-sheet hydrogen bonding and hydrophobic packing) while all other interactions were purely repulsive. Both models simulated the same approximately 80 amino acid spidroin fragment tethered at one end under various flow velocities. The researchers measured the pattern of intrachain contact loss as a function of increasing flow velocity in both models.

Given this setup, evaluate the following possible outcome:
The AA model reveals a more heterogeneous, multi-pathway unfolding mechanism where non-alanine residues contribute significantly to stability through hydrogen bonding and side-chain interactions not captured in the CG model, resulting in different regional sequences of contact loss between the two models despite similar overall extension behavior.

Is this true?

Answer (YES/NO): NO